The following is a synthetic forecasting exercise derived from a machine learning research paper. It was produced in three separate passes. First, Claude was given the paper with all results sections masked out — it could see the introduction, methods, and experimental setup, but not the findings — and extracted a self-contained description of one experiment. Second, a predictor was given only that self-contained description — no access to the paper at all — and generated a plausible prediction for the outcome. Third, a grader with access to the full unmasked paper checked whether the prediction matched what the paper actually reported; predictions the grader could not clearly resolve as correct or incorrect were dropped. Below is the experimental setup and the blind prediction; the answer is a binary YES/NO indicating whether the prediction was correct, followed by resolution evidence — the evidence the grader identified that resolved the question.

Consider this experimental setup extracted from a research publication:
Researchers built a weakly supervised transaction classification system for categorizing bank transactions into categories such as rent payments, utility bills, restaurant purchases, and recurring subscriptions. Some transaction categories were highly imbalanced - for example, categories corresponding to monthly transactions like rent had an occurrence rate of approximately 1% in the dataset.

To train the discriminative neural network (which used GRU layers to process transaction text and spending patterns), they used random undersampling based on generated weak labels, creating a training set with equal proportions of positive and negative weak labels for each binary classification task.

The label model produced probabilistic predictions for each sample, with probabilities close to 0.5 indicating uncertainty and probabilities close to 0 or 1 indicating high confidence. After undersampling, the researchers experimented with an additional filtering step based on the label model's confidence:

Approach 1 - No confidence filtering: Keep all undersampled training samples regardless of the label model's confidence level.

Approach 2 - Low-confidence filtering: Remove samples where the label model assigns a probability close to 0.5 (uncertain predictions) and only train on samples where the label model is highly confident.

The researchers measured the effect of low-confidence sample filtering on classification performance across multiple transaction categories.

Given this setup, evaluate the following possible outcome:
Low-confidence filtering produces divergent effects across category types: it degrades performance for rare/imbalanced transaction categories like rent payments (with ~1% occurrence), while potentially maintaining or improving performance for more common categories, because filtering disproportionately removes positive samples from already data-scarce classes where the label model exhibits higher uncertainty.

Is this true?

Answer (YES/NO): NO